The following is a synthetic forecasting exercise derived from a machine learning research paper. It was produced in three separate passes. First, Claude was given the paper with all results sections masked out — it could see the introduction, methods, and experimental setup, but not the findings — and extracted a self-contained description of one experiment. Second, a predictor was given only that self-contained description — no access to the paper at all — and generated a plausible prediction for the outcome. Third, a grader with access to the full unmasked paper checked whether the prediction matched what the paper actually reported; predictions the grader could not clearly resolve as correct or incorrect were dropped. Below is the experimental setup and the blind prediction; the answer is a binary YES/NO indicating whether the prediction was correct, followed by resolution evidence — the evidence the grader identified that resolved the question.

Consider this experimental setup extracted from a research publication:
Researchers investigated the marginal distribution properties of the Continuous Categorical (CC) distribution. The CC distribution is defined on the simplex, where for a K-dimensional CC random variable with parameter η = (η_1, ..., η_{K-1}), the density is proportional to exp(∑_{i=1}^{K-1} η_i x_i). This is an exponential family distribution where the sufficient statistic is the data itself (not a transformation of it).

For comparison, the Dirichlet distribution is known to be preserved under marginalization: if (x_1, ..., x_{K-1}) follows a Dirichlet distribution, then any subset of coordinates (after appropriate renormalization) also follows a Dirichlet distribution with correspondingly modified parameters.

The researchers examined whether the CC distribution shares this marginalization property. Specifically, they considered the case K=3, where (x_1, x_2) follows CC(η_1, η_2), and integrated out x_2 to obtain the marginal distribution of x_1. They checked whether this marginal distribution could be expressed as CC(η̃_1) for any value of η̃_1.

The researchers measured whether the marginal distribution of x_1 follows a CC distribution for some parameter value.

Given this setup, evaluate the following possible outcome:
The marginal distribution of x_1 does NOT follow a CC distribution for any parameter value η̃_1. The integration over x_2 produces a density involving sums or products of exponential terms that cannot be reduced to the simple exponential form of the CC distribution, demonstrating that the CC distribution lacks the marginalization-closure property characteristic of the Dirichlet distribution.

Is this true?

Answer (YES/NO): YES